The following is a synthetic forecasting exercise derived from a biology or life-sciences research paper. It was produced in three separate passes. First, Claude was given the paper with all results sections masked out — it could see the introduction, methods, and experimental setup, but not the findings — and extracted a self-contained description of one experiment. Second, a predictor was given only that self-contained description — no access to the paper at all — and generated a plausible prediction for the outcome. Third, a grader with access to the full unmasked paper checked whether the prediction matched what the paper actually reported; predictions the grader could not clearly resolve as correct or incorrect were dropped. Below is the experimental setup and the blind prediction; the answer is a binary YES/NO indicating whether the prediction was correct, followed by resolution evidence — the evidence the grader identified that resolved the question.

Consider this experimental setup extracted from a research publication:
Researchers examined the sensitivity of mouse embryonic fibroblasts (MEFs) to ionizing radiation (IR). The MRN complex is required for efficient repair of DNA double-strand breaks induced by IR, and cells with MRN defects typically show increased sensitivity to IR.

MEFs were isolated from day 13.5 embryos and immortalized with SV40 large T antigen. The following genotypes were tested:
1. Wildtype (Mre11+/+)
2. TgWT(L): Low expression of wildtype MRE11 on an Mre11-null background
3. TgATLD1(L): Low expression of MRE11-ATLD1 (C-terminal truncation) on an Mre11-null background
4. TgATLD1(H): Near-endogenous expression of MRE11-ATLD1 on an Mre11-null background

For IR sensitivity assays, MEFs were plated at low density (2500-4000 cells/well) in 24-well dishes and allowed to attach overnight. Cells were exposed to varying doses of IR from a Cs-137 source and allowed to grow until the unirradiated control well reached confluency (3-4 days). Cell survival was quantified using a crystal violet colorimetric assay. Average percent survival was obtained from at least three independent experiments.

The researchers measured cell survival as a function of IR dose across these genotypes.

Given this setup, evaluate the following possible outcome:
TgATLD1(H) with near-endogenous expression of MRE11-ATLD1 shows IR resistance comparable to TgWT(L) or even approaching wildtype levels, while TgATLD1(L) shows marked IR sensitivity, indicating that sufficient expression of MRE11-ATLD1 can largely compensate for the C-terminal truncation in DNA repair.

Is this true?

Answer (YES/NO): NO